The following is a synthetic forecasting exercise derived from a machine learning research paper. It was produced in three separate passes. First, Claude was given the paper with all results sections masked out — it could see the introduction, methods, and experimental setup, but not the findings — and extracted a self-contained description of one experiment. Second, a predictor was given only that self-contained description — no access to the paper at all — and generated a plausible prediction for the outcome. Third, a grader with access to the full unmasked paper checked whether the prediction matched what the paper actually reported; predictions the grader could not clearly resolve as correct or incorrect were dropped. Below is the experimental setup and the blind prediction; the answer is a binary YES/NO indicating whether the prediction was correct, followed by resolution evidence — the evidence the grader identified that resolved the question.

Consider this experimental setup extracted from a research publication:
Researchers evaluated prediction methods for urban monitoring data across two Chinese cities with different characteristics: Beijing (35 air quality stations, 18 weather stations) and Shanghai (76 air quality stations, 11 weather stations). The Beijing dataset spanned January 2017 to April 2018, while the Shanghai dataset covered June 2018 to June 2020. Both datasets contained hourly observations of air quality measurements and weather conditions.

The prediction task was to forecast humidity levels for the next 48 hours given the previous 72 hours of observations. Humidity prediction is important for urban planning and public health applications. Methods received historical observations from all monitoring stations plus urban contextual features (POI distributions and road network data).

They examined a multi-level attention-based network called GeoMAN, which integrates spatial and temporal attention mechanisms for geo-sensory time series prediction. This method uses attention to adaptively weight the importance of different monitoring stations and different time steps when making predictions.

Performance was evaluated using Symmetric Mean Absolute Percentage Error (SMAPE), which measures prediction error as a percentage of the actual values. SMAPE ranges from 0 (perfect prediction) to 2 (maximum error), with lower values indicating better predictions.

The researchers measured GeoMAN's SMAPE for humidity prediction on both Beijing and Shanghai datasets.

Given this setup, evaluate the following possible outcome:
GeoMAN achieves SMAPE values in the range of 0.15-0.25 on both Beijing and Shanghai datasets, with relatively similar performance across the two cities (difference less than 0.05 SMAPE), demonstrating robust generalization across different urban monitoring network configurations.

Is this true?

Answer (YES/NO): NO